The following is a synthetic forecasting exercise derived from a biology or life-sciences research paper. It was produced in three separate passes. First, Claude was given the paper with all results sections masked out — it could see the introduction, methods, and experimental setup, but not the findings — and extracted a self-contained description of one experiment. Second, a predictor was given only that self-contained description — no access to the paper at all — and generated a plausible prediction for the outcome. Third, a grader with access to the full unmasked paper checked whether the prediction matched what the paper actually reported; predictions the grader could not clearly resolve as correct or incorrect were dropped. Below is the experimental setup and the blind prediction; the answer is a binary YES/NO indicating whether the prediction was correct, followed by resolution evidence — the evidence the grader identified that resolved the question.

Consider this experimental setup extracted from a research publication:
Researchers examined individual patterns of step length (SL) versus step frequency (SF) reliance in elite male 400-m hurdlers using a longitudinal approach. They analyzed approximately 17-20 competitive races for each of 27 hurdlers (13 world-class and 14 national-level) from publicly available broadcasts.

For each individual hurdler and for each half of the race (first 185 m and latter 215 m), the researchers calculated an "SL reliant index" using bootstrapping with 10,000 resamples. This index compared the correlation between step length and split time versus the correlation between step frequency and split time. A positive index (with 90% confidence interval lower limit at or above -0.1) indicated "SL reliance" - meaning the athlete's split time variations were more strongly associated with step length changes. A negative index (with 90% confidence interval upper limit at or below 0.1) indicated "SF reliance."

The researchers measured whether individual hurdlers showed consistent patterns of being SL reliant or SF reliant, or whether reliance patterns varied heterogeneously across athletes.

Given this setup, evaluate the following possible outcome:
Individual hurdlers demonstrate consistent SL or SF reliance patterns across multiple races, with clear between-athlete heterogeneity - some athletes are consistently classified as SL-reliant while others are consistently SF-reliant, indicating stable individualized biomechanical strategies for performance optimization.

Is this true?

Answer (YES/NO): NO